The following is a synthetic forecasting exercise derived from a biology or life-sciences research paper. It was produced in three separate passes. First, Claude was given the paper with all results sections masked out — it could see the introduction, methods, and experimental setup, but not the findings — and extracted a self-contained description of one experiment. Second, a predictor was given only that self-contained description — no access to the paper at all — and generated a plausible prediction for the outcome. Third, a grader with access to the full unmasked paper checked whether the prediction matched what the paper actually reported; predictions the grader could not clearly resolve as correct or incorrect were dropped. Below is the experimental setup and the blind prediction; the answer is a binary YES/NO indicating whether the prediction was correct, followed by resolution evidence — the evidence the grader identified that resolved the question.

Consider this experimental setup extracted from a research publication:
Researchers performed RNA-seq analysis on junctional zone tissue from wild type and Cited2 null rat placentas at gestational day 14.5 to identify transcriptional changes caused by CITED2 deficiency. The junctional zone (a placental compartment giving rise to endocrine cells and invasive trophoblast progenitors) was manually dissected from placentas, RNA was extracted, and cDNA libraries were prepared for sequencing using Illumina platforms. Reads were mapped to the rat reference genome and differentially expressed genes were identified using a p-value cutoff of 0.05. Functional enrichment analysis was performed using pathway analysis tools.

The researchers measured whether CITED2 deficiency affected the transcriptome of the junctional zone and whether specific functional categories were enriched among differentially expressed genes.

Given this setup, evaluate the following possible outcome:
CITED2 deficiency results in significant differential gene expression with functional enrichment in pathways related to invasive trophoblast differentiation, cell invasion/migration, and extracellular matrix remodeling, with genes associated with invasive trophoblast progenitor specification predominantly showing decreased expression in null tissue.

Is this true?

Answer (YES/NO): NO